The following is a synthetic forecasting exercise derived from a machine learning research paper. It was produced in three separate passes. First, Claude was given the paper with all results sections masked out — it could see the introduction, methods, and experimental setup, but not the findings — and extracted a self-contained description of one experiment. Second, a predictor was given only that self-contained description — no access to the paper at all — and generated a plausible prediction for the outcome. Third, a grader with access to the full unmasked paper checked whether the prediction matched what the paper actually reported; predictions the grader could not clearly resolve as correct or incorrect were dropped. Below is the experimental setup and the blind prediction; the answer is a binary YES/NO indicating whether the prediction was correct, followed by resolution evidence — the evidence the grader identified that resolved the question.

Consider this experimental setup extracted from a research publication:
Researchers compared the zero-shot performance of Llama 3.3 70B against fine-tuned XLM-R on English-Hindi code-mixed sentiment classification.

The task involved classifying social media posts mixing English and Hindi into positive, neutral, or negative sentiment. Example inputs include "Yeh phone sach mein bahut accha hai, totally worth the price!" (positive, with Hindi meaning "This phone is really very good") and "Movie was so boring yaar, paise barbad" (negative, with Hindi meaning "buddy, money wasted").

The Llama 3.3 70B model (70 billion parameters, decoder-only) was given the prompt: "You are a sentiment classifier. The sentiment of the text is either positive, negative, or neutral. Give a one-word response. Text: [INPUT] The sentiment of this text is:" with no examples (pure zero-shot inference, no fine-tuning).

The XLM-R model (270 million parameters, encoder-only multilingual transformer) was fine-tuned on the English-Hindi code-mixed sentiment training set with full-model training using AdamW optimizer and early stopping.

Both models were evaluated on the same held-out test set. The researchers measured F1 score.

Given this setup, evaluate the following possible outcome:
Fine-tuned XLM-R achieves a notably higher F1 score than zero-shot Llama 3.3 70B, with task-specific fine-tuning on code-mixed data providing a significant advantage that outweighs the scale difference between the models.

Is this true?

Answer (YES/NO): YES